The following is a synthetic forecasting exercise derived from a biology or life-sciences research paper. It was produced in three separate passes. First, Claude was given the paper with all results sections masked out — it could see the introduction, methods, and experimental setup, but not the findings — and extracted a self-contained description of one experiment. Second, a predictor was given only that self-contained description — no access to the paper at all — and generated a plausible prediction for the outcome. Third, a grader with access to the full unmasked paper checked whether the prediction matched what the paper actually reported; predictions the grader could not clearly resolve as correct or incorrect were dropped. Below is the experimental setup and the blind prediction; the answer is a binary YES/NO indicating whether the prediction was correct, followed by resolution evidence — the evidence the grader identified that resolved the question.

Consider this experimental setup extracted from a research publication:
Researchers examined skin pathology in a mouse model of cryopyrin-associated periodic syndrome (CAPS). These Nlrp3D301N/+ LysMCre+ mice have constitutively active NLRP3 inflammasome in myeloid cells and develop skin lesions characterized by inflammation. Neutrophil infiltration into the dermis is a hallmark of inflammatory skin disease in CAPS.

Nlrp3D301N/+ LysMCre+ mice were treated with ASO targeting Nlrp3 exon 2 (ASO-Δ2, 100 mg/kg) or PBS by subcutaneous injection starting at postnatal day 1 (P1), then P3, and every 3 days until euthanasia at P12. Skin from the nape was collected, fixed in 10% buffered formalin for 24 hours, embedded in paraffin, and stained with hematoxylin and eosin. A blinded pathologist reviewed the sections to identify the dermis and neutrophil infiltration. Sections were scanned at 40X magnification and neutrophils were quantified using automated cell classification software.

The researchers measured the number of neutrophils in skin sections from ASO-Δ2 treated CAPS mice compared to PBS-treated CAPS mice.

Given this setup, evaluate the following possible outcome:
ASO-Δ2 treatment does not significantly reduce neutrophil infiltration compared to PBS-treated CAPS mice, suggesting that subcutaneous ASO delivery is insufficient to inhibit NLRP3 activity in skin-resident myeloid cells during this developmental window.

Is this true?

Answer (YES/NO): NO